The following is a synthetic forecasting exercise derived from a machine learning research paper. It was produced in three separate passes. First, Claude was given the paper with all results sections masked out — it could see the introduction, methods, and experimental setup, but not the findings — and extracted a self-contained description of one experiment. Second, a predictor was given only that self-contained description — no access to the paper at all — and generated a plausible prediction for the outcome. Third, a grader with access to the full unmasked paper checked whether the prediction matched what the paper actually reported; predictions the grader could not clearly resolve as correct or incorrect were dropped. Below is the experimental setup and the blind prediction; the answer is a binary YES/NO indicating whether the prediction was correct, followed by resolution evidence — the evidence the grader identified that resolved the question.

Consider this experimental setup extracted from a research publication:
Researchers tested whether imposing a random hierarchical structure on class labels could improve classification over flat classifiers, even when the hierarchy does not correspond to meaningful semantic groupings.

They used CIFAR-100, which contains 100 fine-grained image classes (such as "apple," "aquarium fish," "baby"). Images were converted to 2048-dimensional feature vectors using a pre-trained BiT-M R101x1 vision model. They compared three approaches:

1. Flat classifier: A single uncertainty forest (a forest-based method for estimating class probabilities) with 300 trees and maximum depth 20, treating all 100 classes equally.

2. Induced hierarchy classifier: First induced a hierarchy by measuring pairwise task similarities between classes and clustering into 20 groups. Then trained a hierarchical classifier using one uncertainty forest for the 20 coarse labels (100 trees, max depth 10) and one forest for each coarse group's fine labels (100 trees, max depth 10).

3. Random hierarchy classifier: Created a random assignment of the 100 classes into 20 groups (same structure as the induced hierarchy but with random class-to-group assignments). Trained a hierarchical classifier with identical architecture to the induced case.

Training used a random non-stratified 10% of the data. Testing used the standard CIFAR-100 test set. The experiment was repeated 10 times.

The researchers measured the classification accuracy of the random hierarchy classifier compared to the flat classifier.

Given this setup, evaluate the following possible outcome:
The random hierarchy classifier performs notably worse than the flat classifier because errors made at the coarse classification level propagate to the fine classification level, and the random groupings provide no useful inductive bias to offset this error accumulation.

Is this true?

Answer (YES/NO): NO